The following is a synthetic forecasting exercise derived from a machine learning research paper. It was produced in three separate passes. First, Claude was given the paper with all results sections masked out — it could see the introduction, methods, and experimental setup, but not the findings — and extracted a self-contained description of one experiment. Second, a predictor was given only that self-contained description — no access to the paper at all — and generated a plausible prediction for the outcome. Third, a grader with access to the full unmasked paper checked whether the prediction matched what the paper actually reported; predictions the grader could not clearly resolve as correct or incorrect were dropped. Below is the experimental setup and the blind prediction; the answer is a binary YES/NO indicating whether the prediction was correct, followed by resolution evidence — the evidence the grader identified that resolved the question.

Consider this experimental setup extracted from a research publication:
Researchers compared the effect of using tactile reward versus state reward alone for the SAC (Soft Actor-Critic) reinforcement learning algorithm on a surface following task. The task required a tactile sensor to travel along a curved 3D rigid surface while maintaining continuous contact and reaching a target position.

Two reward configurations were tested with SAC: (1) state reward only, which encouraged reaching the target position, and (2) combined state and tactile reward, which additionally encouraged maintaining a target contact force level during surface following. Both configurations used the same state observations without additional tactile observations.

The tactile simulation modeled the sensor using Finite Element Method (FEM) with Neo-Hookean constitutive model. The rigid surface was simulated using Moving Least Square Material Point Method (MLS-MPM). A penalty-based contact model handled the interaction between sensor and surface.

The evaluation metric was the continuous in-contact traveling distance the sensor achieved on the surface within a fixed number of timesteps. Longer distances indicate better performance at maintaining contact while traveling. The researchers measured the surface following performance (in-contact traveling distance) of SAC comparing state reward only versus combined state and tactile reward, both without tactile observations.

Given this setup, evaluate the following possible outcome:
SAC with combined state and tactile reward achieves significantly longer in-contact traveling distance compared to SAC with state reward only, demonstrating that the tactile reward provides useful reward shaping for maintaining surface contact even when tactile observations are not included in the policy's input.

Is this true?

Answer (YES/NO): YES